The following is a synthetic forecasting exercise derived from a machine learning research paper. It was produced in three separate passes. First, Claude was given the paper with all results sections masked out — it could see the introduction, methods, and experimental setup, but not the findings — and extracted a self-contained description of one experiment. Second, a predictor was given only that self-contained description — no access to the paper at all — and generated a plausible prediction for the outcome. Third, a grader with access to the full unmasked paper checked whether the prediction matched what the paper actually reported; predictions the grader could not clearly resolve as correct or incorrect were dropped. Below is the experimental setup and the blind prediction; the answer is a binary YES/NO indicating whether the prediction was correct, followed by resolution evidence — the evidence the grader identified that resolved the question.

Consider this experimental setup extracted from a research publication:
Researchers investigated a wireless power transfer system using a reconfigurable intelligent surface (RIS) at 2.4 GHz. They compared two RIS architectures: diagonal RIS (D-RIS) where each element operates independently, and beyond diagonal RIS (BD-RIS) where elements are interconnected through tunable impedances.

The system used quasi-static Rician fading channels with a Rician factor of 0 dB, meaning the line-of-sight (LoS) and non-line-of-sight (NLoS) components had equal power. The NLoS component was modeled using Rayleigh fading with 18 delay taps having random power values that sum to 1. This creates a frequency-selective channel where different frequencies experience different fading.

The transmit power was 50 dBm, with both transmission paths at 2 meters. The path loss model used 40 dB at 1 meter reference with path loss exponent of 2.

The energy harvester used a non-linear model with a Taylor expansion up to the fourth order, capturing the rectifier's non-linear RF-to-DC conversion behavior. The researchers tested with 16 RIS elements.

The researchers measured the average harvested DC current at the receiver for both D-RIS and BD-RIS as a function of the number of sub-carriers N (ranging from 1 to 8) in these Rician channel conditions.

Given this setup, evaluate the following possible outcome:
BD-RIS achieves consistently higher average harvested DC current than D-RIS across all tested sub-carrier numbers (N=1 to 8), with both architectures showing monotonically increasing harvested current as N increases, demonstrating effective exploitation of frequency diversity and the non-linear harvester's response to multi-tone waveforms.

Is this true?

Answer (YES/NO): YES